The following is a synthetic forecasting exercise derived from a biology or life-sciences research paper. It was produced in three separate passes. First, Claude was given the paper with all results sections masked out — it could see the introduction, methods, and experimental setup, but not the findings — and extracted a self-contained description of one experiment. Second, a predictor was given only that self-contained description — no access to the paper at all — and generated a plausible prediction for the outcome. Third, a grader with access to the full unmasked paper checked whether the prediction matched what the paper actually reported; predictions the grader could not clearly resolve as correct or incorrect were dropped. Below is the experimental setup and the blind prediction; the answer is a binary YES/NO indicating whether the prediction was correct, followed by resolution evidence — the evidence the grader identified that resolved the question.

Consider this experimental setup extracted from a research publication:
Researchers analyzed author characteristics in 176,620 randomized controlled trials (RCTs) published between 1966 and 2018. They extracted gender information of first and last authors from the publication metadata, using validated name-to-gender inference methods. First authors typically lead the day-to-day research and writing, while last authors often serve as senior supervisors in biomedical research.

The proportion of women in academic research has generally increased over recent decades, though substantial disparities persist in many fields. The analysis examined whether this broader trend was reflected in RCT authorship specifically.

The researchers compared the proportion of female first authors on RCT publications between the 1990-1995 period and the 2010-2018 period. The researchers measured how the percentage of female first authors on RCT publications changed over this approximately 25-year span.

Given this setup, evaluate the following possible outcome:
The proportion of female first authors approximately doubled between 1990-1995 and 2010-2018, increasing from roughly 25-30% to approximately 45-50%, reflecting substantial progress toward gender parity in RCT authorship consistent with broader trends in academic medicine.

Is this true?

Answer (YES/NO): NO